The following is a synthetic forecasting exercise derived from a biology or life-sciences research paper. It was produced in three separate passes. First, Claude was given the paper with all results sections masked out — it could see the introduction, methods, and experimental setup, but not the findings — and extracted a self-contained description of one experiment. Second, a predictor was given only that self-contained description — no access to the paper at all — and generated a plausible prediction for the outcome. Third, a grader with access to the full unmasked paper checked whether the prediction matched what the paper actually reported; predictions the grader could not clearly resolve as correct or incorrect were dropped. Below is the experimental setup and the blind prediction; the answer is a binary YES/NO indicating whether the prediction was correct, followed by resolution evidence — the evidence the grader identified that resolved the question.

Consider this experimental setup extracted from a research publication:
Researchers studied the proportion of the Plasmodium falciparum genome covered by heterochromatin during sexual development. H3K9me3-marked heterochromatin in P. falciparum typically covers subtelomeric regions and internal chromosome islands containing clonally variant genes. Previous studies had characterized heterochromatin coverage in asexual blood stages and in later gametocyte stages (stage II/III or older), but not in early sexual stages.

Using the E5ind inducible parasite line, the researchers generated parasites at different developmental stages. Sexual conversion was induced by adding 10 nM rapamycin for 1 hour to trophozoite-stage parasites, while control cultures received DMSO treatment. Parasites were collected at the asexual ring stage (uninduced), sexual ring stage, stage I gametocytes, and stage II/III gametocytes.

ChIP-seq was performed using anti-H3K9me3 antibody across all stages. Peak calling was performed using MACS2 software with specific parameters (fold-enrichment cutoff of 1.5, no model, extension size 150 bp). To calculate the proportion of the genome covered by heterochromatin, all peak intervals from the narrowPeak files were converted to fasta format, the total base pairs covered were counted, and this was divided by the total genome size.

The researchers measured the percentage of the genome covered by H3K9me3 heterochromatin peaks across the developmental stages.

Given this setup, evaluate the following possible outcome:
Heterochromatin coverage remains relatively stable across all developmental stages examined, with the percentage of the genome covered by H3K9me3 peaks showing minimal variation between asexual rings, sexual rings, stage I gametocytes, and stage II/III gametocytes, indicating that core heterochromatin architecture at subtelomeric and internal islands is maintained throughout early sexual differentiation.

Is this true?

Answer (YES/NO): NO